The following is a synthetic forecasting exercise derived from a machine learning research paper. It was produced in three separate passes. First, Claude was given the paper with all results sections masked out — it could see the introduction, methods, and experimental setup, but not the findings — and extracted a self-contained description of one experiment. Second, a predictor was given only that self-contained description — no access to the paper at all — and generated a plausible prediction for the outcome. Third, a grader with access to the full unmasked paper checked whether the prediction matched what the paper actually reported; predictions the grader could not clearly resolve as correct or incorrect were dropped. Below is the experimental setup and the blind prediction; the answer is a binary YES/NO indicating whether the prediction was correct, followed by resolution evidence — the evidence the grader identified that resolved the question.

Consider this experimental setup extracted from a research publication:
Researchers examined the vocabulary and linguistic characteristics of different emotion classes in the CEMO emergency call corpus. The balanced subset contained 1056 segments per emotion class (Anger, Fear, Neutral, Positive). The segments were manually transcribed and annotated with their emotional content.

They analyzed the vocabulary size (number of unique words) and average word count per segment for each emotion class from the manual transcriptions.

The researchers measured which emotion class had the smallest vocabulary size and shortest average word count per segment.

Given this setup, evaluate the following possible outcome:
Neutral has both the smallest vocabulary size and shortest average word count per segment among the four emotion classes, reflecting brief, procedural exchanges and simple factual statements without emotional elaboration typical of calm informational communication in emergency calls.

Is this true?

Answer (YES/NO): NO